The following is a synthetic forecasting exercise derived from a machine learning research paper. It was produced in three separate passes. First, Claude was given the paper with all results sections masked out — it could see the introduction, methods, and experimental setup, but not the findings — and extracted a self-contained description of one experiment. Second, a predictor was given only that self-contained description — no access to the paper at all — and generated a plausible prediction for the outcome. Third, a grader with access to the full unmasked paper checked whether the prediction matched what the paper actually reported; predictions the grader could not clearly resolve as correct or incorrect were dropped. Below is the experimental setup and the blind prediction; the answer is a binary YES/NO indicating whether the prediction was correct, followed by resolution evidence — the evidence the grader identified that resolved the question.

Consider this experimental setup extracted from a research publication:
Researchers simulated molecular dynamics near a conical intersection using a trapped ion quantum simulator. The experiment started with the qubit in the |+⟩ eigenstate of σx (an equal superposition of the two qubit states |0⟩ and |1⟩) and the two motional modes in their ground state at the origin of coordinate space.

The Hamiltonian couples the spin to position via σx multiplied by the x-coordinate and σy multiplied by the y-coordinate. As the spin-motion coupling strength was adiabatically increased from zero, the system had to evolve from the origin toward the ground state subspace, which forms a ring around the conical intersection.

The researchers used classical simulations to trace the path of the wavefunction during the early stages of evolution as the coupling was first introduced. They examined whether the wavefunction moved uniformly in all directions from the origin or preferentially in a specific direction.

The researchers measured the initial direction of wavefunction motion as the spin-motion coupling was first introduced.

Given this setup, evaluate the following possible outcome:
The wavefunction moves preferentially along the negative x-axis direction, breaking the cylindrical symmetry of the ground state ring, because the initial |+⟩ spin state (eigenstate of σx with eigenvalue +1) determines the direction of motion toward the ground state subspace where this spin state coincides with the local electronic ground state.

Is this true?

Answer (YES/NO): YES